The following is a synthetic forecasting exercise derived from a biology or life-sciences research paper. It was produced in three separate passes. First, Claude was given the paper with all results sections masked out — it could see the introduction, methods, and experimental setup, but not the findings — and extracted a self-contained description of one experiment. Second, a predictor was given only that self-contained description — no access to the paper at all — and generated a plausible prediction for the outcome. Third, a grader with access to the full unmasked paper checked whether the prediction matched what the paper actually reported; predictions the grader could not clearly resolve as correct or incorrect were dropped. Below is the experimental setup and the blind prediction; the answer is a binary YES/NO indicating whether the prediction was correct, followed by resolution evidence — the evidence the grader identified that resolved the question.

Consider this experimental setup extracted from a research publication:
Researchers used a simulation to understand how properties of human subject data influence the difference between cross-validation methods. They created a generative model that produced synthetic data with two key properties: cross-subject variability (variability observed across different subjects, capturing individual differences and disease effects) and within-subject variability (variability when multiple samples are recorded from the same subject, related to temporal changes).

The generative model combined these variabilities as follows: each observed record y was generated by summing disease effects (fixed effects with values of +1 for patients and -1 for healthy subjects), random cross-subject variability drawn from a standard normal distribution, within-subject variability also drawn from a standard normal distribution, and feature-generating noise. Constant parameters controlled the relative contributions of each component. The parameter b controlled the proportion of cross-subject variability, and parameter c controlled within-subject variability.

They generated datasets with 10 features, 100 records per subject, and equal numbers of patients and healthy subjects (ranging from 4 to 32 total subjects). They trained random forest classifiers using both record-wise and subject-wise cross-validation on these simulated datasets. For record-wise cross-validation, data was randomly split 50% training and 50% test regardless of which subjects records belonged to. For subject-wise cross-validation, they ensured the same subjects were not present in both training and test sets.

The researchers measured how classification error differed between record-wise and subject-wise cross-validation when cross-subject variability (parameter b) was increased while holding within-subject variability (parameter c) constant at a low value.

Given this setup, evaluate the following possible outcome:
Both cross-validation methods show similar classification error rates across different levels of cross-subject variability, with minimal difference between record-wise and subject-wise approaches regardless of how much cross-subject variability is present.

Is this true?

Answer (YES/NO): NO